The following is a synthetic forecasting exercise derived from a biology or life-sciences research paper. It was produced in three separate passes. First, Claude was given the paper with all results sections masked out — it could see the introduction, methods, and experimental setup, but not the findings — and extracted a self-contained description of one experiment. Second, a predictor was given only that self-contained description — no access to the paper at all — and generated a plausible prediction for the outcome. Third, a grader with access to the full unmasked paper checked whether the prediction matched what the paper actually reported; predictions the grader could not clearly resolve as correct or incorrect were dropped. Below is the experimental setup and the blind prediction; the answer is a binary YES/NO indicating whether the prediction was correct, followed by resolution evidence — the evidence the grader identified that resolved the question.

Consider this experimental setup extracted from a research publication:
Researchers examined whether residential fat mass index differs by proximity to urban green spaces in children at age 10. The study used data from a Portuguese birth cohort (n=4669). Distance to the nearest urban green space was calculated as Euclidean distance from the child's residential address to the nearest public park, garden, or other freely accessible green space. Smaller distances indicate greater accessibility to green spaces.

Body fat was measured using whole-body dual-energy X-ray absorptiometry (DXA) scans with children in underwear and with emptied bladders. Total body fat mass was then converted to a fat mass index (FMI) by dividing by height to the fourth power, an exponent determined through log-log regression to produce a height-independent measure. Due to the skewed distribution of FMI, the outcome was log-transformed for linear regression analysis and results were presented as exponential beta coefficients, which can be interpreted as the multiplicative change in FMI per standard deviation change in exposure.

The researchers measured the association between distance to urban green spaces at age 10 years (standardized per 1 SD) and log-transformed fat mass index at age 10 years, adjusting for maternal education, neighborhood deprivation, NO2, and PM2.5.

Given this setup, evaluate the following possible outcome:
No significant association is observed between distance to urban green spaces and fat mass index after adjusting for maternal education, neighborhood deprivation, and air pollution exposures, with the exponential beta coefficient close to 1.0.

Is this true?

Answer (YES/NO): YES